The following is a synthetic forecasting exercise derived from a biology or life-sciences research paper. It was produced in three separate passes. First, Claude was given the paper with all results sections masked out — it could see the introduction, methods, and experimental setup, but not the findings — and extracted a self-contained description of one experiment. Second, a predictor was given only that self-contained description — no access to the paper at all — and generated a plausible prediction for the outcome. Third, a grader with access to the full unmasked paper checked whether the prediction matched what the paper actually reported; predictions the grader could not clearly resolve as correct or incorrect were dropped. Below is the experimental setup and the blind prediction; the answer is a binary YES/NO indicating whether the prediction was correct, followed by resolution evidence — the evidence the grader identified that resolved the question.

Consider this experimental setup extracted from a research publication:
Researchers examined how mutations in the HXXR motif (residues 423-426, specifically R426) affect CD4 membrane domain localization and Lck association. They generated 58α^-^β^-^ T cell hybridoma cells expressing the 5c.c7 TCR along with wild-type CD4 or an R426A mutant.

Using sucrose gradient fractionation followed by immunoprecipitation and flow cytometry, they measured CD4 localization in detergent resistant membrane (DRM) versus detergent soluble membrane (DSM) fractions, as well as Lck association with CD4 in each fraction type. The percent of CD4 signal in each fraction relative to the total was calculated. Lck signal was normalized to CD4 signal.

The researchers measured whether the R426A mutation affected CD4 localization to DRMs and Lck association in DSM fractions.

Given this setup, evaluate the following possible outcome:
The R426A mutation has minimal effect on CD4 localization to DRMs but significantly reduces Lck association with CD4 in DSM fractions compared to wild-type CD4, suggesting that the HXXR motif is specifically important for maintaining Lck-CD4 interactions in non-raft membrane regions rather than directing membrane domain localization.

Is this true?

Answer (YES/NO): NO